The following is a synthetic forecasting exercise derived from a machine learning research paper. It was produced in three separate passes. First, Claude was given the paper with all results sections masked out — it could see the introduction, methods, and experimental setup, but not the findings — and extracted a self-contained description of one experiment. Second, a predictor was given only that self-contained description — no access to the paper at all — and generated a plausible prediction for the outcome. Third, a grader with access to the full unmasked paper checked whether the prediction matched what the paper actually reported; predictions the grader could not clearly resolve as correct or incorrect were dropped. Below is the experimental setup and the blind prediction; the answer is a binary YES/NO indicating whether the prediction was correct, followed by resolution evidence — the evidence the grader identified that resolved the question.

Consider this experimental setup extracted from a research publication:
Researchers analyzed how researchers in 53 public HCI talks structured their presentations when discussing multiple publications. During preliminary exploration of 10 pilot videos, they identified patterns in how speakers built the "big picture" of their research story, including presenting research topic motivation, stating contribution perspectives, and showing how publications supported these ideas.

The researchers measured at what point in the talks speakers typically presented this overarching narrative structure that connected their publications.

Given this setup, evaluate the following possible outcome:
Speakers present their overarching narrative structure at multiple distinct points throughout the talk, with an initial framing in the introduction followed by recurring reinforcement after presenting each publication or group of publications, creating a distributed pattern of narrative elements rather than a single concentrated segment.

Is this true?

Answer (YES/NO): NO